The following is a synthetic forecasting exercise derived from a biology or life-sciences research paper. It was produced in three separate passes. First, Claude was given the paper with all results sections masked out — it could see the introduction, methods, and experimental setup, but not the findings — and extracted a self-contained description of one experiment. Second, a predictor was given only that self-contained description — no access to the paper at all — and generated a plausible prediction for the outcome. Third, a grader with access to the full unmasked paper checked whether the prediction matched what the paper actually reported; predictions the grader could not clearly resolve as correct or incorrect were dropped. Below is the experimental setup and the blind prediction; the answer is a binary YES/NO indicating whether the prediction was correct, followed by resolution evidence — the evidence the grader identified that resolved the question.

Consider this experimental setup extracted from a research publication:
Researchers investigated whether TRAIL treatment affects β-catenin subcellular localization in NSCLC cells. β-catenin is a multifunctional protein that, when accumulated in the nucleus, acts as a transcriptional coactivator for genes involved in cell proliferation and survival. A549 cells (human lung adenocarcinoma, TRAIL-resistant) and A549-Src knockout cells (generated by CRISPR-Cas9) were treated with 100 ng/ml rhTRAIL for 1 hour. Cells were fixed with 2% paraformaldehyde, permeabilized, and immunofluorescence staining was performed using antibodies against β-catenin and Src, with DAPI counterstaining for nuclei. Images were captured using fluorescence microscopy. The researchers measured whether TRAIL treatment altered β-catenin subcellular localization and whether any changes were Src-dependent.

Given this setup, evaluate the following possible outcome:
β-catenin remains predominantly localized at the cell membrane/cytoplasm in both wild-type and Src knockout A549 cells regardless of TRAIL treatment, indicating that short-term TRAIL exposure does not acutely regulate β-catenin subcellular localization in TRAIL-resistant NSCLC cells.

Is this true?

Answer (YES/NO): NO